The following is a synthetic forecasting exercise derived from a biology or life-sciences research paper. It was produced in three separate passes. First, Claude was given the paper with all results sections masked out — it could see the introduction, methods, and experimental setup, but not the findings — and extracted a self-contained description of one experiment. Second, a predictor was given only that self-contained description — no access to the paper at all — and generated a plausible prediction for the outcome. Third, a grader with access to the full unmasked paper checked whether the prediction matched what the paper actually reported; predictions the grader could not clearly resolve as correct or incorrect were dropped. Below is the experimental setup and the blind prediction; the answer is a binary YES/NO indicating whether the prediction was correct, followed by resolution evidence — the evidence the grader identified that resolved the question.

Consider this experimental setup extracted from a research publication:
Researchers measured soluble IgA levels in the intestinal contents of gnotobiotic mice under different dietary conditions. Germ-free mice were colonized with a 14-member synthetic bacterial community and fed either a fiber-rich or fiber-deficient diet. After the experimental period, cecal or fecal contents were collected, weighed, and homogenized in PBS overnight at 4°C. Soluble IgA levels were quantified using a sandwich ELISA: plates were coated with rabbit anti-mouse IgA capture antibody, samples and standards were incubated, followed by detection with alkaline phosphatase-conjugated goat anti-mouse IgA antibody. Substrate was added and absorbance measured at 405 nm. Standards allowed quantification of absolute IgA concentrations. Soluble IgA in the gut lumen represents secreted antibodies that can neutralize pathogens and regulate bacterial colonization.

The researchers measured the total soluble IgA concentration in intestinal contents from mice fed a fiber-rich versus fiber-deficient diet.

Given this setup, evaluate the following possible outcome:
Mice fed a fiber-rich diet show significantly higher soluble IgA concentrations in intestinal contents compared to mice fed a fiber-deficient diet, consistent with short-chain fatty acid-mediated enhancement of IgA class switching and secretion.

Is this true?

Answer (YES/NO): NO